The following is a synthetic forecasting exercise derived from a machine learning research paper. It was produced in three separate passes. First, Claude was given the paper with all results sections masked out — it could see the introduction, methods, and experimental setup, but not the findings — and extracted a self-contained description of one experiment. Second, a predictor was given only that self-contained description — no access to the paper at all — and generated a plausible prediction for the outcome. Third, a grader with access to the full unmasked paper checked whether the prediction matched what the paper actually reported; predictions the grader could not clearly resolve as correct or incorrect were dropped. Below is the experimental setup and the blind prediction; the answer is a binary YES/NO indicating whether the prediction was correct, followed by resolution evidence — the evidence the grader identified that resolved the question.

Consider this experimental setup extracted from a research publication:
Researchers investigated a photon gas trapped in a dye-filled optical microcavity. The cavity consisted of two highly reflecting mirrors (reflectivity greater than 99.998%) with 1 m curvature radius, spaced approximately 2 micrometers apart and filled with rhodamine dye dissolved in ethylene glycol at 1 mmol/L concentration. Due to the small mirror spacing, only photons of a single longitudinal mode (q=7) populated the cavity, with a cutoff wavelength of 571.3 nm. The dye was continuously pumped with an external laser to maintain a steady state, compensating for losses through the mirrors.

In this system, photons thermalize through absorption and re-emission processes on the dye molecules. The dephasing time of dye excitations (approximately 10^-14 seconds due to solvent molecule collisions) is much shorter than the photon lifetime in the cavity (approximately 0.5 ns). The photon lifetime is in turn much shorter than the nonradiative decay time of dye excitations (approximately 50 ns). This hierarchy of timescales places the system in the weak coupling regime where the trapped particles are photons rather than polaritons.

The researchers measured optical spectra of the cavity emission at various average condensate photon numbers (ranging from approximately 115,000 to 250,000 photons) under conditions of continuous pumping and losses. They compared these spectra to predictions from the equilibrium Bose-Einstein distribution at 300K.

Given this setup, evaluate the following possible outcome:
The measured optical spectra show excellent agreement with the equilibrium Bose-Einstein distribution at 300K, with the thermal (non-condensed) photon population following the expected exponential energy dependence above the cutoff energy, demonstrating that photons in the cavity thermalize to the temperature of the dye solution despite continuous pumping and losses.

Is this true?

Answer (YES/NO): YES